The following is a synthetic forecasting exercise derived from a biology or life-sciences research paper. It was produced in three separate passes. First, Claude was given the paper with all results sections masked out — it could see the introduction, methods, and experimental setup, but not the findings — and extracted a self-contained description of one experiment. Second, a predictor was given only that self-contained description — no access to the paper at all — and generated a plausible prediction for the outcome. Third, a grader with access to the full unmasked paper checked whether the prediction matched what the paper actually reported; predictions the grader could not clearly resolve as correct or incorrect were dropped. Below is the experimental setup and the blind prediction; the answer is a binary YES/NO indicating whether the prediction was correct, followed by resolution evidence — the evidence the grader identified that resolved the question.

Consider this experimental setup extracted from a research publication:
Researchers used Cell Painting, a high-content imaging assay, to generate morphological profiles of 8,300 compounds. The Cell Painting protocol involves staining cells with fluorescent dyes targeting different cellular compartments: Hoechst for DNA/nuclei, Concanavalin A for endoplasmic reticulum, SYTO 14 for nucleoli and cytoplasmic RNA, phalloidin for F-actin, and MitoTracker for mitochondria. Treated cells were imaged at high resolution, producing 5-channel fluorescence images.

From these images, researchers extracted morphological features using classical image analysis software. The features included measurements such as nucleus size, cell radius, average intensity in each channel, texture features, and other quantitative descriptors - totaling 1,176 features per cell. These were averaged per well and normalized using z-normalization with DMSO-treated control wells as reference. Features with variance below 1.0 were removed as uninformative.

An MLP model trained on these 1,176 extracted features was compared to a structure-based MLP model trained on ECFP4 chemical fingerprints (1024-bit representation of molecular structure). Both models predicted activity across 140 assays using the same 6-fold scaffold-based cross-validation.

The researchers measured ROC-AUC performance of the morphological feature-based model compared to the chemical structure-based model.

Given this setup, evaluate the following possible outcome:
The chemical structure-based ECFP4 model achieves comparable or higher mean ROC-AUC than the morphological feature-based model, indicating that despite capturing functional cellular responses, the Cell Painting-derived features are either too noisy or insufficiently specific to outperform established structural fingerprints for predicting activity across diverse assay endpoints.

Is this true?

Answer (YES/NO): NO